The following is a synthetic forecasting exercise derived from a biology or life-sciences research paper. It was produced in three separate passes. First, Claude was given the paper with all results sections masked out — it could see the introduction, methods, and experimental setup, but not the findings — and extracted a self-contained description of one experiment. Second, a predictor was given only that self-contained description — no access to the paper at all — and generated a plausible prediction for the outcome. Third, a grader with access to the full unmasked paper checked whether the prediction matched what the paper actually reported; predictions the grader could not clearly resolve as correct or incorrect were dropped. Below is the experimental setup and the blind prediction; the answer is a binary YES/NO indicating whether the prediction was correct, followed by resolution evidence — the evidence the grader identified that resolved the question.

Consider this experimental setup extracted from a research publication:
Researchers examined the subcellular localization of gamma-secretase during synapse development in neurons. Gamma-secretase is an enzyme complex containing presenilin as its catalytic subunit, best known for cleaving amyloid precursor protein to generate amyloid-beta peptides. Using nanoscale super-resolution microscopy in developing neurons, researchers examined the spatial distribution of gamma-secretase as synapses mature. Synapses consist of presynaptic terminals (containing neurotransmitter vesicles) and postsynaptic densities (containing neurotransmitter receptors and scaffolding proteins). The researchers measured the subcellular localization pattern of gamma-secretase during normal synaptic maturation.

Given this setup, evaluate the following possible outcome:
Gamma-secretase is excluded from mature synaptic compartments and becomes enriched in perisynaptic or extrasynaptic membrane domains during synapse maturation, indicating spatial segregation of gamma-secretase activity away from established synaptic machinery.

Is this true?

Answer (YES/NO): NO